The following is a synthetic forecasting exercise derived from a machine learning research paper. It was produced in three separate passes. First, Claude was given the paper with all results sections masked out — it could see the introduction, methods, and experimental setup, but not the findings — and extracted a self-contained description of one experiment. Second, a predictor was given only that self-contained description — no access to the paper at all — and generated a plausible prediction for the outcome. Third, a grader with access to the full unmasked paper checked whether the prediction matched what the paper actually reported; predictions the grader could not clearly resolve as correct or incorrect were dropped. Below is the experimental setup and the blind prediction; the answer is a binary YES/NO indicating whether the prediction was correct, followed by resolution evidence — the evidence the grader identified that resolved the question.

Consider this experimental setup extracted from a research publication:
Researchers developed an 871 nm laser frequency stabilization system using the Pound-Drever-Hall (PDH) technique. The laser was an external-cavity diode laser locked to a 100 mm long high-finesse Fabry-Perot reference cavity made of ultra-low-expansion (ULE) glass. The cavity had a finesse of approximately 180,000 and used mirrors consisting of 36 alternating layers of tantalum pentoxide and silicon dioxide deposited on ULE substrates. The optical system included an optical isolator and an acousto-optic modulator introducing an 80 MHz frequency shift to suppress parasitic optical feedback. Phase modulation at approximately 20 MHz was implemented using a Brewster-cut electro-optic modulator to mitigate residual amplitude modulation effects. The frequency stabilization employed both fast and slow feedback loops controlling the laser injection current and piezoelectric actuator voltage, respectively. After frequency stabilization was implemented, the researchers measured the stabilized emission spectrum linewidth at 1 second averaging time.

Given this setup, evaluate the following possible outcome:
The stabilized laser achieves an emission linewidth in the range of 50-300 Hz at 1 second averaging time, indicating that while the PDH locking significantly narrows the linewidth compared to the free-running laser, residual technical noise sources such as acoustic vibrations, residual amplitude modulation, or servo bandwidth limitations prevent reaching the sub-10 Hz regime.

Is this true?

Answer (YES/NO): NO